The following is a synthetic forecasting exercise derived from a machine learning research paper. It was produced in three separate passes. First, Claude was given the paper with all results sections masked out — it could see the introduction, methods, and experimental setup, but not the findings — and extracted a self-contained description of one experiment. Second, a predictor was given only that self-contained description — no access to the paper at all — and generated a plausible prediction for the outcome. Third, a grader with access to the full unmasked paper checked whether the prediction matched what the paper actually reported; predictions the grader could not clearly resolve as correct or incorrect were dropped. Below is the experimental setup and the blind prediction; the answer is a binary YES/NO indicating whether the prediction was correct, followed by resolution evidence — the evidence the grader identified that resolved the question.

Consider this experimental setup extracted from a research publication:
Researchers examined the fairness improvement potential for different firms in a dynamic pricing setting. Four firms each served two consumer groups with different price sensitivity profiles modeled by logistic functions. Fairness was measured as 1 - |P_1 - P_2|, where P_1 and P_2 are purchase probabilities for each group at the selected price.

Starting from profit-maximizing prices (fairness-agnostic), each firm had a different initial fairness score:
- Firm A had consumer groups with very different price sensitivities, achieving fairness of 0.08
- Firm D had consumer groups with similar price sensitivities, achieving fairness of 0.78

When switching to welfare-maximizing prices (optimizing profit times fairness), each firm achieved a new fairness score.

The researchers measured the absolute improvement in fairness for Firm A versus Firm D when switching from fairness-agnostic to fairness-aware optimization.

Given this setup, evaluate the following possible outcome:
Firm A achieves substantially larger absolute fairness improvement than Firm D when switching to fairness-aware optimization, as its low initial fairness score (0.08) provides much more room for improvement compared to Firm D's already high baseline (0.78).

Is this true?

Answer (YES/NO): YES